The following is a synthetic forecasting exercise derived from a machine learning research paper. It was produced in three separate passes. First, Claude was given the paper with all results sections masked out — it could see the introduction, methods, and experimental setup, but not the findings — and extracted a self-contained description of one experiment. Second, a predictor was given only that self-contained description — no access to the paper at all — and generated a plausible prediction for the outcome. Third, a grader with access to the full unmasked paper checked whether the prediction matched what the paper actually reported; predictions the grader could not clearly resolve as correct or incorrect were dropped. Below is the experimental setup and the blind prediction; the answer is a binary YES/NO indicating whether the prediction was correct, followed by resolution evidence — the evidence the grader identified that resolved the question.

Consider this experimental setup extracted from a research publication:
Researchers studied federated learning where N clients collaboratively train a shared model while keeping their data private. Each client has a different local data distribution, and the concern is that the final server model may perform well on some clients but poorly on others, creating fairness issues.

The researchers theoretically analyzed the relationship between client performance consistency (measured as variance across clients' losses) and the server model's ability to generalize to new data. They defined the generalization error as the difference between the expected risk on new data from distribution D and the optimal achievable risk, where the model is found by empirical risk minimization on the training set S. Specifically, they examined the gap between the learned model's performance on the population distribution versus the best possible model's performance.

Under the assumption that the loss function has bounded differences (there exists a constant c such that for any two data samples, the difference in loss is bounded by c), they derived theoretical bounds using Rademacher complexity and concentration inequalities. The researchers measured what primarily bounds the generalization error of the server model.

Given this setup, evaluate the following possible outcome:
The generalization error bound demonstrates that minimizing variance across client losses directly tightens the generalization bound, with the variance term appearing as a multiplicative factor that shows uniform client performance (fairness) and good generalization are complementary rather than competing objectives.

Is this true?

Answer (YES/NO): NO